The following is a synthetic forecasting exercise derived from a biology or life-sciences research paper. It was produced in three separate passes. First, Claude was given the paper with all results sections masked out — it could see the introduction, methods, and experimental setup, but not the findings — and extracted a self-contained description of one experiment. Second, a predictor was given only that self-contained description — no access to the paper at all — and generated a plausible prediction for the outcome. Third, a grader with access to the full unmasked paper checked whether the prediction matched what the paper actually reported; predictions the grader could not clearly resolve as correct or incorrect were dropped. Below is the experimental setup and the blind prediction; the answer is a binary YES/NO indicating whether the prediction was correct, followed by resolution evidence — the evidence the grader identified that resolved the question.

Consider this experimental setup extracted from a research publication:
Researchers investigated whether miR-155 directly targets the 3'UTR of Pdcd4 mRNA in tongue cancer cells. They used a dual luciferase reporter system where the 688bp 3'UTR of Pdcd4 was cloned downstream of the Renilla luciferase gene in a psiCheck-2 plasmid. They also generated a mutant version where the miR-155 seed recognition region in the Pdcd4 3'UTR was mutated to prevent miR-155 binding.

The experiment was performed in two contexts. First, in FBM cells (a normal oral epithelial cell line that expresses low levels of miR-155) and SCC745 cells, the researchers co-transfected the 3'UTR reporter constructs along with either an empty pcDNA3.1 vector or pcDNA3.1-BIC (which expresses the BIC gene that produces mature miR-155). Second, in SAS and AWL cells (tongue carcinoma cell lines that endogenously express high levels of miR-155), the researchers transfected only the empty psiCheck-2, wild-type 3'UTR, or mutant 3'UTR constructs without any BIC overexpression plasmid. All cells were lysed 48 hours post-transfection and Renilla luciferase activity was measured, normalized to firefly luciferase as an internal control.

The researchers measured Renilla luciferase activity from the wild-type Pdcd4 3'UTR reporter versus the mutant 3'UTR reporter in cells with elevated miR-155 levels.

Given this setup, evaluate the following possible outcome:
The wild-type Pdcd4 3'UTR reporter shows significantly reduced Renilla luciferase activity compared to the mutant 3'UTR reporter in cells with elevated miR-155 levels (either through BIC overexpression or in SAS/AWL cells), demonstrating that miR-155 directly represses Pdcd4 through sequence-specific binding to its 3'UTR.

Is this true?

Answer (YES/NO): YES